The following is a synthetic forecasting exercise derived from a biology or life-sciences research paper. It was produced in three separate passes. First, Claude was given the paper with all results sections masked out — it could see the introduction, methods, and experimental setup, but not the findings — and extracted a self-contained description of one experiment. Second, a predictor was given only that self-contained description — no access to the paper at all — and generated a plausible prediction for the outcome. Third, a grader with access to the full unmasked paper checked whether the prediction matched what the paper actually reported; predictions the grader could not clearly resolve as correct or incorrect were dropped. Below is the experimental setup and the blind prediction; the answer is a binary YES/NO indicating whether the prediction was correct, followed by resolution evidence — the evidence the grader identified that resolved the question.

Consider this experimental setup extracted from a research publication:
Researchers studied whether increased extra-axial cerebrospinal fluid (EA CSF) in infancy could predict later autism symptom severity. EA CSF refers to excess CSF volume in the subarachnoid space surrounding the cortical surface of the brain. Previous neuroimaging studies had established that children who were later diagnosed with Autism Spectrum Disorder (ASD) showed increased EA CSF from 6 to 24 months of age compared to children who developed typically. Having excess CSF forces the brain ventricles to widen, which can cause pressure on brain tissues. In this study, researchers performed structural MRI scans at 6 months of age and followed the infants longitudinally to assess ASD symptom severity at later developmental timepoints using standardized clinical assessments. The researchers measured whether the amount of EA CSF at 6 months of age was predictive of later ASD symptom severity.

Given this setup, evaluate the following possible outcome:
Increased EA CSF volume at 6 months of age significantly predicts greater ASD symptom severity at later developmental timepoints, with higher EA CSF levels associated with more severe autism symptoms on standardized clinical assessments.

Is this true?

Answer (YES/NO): YES